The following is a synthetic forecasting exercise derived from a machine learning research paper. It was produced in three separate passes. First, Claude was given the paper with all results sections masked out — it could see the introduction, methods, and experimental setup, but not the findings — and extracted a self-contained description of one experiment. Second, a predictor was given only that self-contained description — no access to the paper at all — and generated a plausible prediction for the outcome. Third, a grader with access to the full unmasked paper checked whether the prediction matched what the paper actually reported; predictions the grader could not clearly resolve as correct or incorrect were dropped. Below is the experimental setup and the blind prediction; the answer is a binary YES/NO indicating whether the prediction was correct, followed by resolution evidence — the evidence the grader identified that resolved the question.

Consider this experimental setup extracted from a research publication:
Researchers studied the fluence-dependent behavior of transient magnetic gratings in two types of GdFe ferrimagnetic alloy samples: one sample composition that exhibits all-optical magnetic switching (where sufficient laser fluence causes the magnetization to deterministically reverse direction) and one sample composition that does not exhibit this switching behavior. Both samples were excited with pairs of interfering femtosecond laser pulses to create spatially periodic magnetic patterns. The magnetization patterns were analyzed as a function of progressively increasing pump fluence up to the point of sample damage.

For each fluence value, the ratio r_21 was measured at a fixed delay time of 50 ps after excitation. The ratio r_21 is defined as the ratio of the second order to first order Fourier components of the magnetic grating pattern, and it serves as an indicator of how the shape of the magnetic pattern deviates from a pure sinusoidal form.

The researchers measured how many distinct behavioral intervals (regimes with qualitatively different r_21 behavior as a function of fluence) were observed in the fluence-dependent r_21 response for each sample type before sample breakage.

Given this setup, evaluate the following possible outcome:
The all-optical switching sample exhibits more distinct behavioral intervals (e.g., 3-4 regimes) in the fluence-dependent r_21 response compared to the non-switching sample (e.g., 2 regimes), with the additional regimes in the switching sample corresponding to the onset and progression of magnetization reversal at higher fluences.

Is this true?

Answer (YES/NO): YES